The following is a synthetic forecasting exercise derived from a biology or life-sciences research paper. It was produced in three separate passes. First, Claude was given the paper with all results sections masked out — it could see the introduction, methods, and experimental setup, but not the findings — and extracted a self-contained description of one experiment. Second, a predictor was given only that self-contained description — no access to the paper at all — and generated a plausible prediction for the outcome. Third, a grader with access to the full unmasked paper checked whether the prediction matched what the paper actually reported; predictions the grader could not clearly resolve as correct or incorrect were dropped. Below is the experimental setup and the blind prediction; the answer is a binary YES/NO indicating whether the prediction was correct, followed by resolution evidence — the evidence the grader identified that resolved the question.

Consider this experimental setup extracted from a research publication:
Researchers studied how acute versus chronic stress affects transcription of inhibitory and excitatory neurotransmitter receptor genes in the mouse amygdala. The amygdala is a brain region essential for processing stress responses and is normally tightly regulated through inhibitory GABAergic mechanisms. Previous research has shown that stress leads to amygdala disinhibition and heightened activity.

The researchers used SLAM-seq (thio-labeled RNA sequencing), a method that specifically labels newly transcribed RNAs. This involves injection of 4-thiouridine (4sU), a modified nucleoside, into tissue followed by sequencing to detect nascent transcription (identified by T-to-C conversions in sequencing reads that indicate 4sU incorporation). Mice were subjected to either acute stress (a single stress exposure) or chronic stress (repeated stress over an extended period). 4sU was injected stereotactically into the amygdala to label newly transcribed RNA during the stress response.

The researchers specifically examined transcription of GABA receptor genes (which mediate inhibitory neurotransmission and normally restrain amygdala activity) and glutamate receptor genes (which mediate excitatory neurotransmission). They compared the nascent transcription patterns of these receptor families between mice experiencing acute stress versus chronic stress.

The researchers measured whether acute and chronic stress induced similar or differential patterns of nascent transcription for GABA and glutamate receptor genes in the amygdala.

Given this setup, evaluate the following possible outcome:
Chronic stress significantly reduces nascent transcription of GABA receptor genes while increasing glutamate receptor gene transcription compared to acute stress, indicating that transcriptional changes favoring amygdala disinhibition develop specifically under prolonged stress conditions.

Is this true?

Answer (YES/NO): YES